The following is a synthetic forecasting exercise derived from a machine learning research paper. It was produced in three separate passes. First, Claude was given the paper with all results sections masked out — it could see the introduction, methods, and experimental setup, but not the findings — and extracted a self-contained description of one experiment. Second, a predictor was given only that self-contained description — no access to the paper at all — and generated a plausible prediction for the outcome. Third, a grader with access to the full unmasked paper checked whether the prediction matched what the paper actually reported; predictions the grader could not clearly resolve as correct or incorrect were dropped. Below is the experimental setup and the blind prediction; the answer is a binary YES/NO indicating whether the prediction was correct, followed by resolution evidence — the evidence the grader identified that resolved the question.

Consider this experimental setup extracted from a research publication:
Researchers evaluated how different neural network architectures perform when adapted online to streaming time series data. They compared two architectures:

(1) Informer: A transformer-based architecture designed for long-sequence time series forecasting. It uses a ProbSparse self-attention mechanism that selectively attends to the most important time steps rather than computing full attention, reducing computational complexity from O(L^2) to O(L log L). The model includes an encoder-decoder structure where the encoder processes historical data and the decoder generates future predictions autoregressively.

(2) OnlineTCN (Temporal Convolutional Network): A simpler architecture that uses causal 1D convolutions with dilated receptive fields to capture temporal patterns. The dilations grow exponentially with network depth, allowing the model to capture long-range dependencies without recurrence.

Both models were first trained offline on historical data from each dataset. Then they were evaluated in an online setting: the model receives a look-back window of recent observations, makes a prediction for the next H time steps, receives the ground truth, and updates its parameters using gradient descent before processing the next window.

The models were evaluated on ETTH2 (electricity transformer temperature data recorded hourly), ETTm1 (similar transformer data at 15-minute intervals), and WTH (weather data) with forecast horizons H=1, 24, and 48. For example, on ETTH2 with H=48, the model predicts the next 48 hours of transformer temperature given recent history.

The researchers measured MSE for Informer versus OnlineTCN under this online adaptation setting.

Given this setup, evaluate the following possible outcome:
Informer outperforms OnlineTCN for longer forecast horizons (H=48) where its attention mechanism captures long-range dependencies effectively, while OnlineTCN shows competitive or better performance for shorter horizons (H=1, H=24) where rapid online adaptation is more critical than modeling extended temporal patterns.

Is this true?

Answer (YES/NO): NO